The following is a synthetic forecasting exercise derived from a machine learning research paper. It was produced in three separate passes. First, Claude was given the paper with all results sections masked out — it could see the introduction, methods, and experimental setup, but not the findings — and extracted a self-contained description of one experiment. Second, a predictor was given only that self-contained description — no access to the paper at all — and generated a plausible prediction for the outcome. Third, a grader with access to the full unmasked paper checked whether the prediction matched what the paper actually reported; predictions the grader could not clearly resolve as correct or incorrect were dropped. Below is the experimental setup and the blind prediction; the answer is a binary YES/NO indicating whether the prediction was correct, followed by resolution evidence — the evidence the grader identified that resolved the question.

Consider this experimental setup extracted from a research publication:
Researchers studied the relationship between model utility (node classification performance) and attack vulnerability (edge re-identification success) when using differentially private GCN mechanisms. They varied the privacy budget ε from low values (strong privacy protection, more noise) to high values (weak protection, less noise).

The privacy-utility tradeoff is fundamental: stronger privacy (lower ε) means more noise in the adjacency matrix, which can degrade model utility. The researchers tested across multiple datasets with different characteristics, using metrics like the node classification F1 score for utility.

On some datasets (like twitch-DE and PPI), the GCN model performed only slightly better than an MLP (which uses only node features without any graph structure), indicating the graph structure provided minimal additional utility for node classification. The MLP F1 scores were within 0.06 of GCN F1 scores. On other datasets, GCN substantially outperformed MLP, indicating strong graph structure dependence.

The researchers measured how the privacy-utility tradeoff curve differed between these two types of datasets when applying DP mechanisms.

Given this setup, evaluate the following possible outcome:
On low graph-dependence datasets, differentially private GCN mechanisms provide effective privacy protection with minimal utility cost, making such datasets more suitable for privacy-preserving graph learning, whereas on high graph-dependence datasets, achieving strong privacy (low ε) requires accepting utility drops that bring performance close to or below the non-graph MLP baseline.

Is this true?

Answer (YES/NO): NO